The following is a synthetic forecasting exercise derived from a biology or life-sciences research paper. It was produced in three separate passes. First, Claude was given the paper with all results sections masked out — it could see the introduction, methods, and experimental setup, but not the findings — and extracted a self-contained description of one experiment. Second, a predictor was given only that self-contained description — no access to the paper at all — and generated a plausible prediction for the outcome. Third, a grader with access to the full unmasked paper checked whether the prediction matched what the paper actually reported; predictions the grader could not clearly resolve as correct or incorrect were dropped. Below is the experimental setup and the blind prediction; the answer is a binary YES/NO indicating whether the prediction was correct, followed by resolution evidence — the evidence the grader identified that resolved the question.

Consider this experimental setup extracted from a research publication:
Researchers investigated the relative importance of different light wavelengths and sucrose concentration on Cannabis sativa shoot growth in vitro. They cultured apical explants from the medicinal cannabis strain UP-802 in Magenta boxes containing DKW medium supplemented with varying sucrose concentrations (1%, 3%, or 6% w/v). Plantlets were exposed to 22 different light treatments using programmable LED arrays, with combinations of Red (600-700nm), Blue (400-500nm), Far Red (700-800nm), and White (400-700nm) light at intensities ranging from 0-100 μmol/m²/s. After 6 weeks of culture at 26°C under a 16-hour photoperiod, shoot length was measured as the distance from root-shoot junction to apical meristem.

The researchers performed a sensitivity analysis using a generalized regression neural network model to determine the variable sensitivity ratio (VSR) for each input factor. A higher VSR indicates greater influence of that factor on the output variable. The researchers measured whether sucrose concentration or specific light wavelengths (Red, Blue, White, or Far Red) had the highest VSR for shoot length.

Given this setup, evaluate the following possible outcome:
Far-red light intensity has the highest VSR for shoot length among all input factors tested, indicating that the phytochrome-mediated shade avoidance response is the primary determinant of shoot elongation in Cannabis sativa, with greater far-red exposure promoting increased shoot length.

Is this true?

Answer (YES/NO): NO